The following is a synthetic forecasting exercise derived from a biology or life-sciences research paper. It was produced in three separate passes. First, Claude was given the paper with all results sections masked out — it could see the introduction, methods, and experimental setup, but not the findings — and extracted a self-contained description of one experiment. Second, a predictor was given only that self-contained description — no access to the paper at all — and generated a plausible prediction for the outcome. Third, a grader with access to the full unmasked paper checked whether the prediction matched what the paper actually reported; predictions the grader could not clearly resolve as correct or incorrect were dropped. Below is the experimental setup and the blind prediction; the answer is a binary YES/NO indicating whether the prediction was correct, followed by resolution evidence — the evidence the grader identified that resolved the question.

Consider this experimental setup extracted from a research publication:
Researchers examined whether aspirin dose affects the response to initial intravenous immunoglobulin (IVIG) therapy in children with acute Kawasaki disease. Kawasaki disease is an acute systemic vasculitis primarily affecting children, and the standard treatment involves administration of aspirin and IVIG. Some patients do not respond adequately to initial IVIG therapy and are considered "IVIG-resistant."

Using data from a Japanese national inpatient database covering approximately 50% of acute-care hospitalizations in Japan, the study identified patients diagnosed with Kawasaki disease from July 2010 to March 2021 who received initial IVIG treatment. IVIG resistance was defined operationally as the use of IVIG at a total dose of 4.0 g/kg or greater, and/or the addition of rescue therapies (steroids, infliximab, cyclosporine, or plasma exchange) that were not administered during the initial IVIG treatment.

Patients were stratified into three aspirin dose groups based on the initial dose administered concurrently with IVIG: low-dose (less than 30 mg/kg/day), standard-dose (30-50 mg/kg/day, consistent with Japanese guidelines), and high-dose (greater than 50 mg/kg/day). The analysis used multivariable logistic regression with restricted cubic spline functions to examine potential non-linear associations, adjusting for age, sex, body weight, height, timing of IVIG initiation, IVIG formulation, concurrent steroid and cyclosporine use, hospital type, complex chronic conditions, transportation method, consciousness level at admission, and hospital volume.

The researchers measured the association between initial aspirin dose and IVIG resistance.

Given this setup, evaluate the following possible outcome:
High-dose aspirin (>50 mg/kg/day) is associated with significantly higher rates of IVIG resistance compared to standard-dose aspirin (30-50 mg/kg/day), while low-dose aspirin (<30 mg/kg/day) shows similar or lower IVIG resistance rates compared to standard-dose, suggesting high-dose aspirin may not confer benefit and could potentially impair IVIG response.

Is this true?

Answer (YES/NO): NO